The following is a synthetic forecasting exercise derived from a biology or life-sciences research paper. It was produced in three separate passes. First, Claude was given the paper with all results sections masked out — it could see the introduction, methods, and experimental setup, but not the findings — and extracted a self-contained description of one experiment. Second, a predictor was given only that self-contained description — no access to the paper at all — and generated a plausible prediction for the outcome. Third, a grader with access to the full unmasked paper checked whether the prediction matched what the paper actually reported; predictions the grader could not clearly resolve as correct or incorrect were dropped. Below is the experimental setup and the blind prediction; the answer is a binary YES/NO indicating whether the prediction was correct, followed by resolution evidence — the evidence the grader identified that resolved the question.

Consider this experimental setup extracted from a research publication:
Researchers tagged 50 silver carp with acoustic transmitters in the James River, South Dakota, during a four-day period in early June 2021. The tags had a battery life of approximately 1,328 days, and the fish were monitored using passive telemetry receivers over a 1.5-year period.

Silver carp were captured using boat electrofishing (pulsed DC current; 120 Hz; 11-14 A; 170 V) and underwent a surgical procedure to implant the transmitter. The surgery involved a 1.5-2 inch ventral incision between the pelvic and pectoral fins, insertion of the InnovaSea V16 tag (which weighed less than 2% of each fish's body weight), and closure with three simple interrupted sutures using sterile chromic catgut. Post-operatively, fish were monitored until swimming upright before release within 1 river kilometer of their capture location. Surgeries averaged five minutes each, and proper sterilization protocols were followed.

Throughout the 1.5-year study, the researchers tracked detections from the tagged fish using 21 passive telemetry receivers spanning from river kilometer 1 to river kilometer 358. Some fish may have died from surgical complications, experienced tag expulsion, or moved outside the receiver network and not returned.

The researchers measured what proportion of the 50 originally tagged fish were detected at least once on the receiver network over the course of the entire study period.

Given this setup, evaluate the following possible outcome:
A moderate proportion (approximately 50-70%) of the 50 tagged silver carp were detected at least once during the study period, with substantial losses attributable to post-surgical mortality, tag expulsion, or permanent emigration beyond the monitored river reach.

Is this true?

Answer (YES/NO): YES